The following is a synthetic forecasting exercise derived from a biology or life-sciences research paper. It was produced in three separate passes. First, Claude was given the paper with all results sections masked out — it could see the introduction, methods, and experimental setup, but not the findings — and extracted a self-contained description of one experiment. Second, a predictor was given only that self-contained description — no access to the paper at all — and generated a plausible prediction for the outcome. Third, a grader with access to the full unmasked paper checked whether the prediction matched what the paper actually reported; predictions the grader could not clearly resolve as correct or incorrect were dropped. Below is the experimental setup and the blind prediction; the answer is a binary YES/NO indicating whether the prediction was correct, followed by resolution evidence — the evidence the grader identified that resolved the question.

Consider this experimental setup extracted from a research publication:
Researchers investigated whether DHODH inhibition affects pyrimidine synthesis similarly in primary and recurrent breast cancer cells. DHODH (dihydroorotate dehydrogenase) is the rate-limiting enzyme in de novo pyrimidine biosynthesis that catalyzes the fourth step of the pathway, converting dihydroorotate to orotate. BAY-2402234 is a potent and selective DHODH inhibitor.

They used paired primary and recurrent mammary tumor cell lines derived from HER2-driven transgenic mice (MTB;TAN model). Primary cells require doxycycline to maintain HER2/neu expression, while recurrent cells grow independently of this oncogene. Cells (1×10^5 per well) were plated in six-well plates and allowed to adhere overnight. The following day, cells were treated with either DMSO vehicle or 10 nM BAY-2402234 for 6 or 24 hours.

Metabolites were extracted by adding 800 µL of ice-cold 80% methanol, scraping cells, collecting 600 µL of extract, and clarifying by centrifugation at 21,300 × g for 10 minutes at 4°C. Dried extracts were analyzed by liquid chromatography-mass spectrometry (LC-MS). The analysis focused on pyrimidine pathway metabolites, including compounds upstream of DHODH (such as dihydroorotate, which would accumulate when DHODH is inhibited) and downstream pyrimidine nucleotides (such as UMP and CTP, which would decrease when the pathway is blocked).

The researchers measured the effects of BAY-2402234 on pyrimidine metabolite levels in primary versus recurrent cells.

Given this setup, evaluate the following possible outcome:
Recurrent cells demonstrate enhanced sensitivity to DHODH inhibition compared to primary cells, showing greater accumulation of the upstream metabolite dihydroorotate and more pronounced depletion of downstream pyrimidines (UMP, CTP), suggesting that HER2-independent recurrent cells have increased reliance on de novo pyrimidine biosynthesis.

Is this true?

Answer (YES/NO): NO